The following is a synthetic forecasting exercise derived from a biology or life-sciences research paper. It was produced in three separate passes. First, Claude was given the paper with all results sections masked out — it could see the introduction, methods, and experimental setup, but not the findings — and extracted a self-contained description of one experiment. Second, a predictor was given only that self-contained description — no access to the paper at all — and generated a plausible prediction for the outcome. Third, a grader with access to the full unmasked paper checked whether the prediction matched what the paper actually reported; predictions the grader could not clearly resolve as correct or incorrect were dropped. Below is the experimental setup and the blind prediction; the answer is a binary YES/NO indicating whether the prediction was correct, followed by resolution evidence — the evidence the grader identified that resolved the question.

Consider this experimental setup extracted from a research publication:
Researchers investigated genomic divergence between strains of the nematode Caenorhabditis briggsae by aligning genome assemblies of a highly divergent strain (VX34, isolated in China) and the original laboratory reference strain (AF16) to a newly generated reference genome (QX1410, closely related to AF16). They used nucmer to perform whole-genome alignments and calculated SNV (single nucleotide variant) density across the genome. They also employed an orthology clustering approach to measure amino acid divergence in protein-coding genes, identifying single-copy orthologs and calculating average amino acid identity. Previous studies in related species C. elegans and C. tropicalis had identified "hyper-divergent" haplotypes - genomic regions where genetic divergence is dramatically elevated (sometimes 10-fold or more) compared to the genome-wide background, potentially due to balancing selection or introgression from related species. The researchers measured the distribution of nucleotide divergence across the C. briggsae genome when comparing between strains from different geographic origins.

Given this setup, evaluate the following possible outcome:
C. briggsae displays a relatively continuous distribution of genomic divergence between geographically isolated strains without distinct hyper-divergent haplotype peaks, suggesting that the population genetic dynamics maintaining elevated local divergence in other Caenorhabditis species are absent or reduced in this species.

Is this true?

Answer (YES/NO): NO